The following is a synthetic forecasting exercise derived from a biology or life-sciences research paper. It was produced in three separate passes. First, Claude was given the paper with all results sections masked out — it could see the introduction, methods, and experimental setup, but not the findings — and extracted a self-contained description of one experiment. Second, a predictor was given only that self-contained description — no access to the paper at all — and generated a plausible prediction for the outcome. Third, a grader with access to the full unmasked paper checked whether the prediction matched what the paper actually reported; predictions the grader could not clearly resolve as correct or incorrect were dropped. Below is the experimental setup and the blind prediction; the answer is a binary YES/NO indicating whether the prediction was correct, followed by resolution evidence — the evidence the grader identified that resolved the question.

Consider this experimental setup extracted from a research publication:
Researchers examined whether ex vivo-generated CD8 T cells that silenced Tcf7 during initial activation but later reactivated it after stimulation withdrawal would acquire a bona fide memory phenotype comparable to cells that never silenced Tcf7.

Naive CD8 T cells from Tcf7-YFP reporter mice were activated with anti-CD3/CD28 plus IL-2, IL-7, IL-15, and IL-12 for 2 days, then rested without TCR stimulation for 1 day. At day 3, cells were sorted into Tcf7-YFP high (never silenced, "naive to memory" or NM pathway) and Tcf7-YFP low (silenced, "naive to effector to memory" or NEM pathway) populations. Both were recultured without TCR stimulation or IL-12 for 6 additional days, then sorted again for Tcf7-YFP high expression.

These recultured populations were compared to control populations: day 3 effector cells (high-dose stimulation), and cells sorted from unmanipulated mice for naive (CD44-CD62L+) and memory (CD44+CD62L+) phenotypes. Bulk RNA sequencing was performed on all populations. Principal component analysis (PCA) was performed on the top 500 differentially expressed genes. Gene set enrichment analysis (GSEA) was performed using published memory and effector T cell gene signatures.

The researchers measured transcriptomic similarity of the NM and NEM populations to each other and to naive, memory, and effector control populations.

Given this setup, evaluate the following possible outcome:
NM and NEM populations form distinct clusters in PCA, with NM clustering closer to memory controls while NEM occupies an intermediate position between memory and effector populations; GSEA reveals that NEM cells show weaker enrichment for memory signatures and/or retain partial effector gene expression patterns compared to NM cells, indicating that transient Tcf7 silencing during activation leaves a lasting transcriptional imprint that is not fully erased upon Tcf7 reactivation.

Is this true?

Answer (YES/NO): NO